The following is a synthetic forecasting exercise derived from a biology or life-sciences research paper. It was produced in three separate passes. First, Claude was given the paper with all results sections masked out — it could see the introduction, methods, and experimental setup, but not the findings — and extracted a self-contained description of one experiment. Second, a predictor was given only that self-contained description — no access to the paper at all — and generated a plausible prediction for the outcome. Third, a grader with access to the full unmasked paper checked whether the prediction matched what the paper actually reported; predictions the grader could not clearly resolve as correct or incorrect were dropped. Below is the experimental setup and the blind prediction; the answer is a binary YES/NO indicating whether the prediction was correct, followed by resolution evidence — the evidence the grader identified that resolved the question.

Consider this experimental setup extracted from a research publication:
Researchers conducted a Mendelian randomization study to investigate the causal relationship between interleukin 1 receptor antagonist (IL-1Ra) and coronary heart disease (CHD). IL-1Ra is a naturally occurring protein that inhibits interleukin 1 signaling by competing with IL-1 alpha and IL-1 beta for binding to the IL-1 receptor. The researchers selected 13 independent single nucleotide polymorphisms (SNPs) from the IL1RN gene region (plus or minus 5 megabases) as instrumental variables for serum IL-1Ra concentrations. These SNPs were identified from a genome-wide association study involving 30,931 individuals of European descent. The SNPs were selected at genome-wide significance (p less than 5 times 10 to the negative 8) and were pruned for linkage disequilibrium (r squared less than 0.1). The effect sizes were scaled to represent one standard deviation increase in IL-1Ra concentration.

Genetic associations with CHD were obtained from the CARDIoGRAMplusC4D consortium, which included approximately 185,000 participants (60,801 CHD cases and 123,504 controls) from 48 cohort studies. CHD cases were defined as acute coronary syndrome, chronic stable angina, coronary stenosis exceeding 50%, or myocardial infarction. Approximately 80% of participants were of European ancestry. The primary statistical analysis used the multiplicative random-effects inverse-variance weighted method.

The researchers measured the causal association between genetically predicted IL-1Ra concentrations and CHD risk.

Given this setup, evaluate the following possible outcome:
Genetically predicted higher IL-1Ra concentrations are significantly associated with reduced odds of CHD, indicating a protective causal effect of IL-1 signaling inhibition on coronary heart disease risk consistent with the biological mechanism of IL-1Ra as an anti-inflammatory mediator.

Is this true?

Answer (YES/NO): NO